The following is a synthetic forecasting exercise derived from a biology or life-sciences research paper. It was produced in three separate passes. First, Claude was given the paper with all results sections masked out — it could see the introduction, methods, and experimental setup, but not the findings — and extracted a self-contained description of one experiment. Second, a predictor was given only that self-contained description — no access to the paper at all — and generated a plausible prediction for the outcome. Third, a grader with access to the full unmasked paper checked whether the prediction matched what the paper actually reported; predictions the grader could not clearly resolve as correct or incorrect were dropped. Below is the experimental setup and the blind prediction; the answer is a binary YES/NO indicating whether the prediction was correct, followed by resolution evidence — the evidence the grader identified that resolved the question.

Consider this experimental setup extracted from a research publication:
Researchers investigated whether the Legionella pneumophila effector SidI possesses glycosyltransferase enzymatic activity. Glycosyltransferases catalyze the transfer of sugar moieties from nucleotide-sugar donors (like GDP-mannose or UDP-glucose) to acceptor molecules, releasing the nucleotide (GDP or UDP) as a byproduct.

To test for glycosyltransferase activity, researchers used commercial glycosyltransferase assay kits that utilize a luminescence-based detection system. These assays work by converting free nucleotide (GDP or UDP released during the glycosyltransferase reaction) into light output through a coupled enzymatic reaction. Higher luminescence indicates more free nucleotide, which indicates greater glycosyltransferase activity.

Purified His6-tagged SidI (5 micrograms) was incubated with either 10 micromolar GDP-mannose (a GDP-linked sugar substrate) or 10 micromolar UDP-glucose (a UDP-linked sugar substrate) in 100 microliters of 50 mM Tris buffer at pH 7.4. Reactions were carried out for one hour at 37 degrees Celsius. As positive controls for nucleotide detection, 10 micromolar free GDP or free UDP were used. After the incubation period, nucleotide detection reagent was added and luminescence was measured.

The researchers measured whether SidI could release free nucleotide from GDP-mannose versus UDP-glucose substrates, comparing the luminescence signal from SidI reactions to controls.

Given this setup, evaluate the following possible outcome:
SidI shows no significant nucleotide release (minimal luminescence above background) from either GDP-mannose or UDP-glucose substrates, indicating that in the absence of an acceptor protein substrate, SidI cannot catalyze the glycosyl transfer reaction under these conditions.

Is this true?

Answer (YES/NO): NO